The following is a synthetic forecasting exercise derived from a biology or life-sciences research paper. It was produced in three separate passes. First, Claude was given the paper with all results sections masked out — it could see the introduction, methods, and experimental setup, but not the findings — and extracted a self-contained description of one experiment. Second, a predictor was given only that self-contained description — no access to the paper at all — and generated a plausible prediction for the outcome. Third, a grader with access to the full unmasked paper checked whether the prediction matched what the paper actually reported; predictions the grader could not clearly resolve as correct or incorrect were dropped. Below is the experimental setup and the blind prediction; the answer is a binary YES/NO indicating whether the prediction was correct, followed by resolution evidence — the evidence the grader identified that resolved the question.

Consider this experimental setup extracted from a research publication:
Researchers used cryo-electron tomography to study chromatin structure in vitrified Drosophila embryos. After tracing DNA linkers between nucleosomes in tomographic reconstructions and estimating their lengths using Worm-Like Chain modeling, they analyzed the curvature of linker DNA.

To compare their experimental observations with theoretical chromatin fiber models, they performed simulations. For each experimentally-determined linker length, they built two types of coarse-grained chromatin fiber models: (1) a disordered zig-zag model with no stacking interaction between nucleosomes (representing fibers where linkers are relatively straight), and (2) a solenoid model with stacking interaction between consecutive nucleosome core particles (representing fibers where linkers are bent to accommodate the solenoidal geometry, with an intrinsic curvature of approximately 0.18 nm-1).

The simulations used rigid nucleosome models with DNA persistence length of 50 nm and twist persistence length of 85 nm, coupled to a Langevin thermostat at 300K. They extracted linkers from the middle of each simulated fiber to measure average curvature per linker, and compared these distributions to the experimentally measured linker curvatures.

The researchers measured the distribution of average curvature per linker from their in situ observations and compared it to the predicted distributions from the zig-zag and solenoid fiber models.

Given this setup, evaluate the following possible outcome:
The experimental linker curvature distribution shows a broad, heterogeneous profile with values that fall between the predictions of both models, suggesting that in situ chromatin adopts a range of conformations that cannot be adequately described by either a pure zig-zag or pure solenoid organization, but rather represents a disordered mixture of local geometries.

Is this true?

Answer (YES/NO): NO